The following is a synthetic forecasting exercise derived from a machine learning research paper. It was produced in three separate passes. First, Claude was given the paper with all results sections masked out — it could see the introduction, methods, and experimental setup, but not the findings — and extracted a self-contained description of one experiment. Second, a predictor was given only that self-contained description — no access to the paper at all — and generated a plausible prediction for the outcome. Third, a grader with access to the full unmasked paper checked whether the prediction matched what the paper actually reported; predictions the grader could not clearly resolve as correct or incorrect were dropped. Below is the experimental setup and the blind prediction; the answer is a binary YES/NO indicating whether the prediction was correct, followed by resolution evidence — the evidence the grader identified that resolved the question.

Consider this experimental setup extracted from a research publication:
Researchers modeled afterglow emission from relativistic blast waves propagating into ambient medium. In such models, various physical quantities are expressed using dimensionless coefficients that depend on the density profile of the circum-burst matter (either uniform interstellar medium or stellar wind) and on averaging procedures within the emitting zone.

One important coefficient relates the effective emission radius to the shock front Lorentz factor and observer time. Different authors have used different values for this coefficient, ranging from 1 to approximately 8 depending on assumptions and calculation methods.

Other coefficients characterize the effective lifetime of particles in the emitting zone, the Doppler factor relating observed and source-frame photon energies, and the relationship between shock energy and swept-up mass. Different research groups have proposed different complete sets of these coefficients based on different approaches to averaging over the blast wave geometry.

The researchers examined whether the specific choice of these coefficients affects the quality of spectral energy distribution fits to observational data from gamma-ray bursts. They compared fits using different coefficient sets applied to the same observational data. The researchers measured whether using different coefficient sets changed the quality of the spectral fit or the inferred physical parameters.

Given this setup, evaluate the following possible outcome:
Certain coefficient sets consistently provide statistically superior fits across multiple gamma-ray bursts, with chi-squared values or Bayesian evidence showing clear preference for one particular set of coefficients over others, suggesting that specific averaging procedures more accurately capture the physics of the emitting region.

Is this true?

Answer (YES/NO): NO